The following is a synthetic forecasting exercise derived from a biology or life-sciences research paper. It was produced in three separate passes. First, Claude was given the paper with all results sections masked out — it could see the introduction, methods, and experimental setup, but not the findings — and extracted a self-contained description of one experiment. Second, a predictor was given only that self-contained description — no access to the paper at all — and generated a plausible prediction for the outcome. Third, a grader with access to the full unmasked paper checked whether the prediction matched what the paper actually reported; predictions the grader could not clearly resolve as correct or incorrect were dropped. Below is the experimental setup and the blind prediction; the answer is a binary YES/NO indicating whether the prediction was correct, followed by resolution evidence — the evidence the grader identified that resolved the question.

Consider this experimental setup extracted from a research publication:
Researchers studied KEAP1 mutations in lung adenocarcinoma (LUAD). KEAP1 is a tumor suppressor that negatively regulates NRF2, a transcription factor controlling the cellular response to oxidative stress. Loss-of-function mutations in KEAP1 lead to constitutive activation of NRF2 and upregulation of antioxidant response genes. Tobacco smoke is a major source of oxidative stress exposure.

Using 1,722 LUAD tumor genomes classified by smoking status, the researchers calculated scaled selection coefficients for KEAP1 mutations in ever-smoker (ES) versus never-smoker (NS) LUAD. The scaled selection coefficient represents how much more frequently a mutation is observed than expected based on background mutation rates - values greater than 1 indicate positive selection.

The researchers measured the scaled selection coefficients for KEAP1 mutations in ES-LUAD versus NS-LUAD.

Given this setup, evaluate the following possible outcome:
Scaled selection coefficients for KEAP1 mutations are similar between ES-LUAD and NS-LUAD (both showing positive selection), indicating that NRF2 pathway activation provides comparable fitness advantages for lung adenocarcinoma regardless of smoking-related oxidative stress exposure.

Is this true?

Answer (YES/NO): NO